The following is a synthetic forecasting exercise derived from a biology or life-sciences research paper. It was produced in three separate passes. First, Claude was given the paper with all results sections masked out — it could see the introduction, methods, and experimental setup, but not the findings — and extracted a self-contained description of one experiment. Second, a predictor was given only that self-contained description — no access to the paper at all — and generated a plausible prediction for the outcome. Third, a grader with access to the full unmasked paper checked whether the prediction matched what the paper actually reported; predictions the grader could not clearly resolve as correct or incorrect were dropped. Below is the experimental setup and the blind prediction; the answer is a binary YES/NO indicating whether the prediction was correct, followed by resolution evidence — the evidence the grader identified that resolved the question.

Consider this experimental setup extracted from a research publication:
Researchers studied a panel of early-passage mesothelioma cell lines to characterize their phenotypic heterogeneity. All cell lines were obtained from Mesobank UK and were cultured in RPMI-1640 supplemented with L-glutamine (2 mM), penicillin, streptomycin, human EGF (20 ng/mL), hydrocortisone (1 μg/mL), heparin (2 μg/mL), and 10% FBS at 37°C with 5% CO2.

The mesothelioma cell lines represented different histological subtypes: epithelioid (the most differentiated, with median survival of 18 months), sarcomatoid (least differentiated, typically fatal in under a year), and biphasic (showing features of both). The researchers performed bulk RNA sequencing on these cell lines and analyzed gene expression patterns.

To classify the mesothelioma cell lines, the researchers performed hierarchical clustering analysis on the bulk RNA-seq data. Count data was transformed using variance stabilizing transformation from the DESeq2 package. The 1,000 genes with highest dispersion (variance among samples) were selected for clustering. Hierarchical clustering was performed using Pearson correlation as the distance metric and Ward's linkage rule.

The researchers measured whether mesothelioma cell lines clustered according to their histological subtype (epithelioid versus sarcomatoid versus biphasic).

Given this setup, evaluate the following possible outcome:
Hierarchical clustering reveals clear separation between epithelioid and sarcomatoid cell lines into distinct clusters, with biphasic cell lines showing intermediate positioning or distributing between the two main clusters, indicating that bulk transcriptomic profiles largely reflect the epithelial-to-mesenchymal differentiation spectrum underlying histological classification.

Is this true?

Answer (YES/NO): NO